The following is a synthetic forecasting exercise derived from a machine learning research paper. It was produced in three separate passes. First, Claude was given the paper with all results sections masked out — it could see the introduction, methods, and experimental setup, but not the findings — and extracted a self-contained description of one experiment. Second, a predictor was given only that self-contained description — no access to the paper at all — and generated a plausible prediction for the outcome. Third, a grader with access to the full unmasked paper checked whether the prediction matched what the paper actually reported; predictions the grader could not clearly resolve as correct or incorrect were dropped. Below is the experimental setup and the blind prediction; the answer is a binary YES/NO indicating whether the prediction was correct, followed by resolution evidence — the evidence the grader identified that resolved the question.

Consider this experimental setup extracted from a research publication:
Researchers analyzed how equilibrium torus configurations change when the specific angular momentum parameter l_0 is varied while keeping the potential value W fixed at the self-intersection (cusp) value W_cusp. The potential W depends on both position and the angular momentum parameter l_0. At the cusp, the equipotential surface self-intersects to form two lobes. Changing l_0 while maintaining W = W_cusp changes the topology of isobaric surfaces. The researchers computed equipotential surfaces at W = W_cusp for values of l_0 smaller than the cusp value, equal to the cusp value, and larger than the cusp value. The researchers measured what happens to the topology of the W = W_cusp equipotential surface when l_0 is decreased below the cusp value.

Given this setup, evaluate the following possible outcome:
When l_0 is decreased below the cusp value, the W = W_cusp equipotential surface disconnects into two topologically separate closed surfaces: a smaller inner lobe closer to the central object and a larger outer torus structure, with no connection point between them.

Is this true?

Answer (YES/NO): NO